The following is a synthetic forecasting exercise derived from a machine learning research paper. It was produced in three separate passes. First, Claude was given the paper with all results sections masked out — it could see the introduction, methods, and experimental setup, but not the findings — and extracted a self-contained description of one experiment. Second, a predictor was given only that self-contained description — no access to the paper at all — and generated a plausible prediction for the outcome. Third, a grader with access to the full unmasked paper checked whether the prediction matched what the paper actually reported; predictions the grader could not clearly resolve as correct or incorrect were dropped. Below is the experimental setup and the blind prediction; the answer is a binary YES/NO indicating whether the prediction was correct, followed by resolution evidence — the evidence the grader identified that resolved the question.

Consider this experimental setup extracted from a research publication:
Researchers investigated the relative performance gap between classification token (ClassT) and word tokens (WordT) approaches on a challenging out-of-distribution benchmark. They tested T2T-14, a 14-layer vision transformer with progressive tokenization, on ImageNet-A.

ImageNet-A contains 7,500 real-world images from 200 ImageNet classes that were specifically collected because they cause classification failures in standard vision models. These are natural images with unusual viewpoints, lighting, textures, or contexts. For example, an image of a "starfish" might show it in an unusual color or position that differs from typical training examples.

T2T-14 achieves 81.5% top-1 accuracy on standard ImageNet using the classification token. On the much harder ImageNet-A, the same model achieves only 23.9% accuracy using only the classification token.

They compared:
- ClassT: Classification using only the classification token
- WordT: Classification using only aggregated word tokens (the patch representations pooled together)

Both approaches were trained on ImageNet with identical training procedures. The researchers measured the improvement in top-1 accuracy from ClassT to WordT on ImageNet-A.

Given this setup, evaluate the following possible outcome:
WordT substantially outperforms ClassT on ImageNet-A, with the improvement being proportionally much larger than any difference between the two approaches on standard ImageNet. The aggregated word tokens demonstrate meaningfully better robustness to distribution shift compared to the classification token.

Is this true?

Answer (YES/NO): YES